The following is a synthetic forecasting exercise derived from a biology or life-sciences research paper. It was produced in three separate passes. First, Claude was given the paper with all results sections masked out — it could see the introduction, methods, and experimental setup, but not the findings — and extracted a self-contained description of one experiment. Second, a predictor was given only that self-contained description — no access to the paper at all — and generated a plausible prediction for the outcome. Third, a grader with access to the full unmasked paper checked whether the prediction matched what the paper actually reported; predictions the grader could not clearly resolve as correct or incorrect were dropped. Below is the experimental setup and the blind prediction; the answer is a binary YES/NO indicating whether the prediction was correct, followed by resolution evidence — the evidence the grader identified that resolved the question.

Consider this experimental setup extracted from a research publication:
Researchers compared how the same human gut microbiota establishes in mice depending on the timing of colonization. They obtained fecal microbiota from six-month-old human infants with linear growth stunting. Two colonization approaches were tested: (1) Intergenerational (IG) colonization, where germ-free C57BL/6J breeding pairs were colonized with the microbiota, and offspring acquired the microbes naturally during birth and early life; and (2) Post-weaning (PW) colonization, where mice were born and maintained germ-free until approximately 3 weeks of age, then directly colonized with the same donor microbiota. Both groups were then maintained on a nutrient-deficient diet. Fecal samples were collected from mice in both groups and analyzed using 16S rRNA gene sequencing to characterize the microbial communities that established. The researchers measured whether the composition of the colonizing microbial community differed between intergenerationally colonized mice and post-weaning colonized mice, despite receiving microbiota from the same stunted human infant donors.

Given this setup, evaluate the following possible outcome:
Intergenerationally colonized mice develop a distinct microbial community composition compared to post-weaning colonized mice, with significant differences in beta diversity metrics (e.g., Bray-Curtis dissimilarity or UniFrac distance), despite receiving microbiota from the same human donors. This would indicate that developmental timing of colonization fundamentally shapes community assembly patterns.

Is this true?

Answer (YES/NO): YES